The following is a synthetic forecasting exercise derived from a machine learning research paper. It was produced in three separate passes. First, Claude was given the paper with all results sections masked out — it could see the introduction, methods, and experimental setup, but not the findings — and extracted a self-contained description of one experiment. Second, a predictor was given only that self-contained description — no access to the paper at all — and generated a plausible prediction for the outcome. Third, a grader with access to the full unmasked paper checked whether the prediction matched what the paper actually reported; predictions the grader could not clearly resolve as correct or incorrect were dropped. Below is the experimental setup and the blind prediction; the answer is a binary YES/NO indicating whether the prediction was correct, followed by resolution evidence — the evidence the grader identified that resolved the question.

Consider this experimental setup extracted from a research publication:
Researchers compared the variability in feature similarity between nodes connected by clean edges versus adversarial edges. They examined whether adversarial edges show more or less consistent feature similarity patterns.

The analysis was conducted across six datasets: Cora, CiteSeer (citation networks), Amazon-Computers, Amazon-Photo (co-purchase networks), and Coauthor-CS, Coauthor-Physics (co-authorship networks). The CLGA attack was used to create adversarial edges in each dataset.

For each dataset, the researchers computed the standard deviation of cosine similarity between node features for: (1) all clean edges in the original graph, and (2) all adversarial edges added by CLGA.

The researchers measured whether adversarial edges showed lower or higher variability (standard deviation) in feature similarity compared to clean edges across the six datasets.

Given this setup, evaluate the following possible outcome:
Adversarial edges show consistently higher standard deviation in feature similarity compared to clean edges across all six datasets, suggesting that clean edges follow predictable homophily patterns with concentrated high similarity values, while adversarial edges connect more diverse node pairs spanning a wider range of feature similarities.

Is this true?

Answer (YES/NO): NO